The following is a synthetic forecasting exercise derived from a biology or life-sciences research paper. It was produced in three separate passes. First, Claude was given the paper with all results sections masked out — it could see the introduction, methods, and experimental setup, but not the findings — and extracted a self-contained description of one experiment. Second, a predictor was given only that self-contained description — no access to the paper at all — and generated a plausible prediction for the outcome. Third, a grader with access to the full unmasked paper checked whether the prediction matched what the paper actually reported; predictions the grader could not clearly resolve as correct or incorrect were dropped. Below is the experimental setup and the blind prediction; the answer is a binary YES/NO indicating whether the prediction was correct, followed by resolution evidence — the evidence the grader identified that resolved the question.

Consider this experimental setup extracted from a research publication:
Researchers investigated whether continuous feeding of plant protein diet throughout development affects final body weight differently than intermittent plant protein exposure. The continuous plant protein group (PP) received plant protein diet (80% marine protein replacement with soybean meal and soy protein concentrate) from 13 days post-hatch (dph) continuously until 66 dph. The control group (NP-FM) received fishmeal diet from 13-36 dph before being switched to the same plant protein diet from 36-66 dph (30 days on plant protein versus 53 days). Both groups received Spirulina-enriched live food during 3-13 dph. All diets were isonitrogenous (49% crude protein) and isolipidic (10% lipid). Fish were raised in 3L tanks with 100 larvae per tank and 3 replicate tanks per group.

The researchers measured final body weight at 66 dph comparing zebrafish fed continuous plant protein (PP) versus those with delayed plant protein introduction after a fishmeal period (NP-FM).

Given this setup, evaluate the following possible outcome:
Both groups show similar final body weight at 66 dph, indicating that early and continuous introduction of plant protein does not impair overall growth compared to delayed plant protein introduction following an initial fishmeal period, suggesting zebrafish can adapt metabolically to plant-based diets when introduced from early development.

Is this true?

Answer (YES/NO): NO